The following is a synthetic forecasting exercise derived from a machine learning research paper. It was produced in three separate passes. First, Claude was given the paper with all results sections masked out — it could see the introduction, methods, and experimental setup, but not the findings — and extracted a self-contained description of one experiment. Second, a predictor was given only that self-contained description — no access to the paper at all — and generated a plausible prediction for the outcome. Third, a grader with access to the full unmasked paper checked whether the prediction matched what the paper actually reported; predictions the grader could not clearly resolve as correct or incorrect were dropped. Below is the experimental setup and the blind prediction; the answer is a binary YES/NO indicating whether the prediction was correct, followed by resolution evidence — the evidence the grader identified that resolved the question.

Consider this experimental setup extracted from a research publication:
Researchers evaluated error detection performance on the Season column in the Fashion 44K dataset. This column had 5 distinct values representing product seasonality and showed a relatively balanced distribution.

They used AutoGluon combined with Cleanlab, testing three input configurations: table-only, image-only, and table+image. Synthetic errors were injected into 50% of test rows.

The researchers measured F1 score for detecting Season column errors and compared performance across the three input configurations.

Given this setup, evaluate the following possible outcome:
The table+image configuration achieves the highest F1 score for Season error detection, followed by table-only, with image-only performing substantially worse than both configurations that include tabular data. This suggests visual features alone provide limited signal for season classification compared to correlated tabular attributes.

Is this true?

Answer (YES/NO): YES